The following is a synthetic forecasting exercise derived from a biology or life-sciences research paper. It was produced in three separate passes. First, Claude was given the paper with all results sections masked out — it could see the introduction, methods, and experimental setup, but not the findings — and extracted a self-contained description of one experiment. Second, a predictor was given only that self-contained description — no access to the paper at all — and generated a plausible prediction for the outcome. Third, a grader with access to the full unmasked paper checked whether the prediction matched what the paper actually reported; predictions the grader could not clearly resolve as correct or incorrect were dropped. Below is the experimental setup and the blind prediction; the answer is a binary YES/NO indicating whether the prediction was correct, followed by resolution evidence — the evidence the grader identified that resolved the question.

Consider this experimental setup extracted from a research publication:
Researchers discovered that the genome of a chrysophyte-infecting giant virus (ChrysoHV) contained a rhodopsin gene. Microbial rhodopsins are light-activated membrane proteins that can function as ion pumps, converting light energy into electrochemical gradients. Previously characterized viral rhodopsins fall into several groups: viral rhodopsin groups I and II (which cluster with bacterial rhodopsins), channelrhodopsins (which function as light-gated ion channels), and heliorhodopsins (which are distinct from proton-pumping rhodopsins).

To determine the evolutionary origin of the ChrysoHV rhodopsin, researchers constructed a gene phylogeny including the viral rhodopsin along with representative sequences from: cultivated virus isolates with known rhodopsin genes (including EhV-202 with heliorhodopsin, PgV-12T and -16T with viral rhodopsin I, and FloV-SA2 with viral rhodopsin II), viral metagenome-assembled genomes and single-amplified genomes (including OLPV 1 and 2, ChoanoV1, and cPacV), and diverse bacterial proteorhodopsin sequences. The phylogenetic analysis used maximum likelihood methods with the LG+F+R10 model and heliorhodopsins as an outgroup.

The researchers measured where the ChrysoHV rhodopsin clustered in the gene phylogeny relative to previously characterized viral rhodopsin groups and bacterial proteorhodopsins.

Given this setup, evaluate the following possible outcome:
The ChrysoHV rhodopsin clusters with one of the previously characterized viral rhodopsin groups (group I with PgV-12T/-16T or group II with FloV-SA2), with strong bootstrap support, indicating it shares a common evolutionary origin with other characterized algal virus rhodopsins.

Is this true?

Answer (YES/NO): NO